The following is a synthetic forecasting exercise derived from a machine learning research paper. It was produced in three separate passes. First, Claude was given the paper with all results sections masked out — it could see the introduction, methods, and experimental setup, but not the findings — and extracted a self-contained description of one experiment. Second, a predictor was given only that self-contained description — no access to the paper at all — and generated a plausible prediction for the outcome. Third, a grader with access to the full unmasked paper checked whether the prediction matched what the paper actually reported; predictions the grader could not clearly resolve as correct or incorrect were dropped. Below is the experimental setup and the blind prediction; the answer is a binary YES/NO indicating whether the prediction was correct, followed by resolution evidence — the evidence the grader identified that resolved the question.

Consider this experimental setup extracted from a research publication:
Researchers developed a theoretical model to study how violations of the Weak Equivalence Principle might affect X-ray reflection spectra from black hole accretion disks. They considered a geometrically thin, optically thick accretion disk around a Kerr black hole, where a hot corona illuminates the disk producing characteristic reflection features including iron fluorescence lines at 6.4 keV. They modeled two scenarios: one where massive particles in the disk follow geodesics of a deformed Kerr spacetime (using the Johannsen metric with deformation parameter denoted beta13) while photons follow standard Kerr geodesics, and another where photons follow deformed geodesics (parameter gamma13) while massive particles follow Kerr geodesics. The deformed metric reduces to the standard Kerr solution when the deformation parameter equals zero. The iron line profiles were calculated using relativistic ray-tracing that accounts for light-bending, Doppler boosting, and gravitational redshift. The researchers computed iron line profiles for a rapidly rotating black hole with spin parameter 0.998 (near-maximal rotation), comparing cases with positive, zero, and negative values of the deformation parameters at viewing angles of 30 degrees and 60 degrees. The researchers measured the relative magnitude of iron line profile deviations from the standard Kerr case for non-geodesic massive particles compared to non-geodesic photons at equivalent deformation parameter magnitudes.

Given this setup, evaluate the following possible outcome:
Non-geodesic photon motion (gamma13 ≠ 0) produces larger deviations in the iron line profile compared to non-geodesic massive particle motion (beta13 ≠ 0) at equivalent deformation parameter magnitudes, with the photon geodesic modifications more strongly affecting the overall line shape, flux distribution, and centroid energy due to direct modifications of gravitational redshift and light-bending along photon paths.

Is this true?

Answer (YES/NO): NO